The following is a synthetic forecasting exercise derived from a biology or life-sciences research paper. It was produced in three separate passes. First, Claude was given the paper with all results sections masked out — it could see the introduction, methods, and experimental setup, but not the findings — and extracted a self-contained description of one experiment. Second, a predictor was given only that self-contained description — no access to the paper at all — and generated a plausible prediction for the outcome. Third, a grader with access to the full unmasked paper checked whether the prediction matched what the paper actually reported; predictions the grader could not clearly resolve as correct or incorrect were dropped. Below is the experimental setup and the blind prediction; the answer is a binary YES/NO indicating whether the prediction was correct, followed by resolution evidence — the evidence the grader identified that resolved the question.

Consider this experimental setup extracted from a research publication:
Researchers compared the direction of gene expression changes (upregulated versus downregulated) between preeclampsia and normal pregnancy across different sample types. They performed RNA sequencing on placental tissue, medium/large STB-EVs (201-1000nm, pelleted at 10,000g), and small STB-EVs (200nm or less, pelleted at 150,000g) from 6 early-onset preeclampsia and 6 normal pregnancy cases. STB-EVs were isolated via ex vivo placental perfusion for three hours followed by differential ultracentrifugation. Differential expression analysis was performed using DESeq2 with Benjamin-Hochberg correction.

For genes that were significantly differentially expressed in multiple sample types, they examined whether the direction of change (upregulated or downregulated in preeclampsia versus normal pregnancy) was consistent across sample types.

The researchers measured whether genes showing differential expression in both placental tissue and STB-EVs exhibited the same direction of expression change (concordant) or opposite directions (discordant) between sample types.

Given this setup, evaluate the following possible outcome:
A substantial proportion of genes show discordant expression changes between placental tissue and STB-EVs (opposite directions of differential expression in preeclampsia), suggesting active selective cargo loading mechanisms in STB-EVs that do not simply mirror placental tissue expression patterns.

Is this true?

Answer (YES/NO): NO